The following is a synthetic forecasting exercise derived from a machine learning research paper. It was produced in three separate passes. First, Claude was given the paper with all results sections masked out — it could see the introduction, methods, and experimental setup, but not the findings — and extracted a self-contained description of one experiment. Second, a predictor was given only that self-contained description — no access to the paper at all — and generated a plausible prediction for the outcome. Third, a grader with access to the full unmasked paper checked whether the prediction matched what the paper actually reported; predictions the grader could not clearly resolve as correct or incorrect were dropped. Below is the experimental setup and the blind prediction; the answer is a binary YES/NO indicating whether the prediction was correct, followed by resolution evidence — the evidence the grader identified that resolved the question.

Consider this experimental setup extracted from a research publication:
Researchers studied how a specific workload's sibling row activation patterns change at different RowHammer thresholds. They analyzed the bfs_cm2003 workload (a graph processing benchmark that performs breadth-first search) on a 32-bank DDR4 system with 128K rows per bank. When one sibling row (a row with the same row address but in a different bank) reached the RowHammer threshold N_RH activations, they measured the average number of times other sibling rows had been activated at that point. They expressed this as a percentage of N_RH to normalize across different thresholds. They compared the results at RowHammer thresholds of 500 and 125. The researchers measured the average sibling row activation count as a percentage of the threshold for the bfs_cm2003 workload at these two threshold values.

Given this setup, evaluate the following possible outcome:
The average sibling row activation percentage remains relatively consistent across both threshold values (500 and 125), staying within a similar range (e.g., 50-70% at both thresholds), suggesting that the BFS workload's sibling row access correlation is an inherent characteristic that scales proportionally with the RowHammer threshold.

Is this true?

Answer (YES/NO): NO